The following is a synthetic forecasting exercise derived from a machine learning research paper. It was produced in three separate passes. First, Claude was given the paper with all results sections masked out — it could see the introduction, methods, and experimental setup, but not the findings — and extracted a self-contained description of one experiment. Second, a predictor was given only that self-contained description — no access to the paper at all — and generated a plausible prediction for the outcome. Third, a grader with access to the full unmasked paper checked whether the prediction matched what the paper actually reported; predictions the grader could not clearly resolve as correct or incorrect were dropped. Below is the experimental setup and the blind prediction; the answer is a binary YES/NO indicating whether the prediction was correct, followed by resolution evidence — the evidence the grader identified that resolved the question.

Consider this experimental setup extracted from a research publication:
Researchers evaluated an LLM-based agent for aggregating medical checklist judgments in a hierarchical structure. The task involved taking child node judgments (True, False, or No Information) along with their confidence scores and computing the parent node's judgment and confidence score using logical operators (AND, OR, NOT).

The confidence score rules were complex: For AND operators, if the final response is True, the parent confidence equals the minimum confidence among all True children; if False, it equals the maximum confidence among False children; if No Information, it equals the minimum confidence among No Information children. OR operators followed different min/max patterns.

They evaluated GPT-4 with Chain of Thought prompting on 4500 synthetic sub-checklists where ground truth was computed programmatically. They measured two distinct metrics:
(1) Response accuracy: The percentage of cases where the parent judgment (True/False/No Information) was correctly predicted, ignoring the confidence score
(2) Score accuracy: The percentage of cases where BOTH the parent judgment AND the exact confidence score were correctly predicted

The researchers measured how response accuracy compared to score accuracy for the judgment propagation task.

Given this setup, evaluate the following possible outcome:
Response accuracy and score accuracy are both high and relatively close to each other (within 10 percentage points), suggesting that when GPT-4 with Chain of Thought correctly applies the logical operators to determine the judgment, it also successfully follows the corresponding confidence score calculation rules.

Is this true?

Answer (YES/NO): YES